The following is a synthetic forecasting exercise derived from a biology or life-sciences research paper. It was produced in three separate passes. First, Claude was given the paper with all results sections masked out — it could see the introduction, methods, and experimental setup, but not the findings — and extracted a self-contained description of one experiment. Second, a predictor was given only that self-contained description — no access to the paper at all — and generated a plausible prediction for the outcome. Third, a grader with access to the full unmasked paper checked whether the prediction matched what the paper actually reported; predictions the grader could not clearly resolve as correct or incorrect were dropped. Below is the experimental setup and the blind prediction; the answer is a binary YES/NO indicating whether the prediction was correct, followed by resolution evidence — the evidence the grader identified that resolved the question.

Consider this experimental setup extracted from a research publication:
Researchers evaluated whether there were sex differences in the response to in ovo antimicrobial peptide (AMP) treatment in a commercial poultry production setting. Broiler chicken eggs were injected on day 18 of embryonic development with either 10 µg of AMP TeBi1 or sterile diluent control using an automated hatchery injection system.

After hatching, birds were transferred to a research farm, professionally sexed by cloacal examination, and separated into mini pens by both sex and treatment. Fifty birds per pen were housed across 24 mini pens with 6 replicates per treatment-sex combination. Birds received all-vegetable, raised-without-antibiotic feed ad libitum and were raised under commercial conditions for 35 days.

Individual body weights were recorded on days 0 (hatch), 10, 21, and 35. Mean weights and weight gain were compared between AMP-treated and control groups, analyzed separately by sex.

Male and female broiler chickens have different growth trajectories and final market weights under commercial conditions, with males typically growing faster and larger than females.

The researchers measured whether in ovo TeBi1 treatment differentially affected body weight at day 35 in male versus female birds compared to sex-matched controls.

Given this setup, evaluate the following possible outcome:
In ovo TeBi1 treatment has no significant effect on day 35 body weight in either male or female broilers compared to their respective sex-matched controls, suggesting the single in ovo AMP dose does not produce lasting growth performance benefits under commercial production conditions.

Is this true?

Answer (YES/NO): YES